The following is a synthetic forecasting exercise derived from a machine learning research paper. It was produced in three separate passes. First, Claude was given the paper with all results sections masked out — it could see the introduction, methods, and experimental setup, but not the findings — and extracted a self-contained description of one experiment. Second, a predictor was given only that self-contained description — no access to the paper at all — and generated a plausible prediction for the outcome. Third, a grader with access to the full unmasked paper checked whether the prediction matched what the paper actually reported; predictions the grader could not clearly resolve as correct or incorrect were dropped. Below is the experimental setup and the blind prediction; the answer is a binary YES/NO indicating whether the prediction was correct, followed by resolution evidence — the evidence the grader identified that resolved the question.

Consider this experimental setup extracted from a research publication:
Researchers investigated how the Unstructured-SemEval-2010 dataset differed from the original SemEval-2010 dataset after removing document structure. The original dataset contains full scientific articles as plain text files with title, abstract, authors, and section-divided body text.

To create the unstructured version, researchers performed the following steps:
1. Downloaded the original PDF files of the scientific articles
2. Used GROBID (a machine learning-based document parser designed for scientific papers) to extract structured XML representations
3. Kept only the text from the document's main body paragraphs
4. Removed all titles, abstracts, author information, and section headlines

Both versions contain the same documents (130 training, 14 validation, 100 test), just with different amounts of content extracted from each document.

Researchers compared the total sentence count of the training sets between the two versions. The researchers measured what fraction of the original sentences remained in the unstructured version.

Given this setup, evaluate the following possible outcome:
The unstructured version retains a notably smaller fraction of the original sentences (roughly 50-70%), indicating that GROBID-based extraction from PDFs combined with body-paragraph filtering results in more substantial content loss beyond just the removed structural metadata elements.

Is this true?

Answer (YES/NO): YES